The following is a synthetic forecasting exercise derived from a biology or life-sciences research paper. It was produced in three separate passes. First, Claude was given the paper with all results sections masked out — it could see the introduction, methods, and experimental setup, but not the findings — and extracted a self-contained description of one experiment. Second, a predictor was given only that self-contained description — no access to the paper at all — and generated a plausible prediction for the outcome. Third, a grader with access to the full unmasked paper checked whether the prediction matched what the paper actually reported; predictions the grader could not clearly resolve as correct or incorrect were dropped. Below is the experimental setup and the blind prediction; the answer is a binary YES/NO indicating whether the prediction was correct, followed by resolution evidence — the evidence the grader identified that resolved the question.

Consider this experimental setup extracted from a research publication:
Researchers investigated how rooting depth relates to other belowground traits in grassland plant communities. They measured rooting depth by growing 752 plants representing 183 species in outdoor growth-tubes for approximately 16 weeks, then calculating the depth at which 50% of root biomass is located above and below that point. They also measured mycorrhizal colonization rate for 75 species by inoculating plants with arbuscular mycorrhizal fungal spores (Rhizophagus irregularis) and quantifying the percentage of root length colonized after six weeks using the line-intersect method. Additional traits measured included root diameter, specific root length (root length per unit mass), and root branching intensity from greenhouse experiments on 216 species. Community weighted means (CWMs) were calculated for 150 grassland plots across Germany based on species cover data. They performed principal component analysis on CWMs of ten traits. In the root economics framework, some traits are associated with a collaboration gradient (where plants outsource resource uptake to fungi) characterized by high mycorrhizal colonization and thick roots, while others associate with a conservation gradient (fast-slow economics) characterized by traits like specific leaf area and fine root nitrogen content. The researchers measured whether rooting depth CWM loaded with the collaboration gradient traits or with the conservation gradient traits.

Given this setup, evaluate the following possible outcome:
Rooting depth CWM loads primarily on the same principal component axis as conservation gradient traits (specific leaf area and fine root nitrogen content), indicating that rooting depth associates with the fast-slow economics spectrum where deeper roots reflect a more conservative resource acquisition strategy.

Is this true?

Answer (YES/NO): NO